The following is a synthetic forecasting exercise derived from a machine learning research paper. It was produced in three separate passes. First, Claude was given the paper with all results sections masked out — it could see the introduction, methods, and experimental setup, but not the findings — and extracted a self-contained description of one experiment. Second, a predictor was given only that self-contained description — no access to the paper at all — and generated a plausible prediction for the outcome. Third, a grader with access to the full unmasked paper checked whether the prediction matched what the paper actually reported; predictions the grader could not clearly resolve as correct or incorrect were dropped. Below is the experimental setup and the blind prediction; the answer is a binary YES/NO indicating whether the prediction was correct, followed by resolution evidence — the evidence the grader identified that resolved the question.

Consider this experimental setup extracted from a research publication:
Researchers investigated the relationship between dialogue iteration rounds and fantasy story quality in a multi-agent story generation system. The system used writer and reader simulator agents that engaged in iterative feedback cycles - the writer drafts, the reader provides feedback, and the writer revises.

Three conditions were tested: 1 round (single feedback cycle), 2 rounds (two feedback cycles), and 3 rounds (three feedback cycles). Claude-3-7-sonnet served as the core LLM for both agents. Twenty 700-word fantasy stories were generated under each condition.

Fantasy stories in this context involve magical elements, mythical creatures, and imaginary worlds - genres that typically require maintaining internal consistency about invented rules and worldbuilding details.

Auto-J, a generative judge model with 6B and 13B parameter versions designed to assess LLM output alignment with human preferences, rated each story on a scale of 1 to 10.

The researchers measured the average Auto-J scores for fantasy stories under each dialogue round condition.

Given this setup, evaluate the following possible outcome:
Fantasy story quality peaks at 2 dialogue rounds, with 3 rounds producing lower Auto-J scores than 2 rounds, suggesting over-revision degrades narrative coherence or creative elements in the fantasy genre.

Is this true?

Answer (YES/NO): YES